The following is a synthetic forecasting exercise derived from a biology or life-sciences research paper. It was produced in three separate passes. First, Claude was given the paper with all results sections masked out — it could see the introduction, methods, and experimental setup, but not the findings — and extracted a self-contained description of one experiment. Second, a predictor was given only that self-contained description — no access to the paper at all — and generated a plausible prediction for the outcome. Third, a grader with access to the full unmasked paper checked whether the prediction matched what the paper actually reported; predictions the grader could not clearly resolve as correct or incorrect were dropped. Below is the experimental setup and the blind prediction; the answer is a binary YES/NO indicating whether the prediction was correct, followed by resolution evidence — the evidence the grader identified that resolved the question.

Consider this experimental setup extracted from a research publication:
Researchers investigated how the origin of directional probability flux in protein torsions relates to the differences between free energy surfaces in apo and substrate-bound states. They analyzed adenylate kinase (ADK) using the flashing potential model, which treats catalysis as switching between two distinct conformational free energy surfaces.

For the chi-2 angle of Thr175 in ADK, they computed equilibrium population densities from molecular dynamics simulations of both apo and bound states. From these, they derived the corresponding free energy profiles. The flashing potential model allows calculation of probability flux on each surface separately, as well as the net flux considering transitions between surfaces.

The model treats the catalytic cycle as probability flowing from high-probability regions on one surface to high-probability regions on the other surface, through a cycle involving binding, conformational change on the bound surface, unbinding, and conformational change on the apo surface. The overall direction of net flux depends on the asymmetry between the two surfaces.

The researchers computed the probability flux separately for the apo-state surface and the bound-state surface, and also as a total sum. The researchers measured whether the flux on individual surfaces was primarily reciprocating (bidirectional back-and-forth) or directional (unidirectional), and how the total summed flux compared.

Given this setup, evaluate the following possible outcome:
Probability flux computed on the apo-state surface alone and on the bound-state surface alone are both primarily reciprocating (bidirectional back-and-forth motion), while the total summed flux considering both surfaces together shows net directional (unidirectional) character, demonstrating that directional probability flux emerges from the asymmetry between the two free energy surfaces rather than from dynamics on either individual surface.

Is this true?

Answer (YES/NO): NO